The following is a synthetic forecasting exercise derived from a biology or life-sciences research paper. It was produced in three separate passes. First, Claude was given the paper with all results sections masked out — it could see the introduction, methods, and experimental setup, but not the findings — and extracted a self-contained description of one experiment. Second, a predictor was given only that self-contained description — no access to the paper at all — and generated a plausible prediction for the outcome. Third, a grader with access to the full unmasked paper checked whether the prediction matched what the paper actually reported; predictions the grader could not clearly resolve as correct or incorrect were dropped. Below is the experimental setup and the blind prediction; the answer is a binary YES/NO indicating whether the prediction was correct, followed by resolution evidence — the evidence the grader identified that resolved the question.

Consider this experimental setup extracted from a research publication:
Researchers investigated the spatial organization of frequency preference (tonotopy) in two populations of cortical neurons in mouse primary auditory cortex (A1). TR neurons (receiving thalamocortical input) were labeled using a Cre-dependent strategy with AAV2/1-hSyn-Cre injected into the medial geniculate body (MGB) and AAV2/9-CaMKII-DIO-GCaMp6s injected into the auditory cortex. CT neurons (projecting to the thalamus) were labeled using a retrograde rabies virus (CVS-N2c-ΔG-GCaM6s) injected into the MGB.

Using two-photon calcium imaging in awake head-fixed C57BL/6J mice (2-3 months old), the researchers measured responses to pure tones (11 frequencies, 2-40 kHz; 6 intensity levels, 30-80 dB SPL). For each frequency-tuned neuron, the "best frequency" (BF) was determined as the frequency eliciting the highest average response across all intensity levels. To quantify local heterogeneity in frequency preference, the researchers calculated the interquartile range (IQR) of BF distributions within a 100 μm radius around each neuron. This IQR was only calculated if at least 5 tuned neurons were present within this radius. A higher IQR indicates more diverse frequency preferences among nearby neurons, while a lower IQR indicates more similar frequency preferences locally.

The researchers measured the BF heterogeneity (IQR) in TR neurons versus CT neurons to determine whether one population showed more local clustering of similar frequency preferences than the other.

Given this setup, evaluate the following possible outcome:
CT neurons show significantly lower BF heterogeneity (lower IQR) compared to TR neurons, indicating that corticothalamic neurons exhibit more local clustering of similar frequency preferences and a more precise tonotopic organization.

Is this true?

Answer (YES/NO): NO